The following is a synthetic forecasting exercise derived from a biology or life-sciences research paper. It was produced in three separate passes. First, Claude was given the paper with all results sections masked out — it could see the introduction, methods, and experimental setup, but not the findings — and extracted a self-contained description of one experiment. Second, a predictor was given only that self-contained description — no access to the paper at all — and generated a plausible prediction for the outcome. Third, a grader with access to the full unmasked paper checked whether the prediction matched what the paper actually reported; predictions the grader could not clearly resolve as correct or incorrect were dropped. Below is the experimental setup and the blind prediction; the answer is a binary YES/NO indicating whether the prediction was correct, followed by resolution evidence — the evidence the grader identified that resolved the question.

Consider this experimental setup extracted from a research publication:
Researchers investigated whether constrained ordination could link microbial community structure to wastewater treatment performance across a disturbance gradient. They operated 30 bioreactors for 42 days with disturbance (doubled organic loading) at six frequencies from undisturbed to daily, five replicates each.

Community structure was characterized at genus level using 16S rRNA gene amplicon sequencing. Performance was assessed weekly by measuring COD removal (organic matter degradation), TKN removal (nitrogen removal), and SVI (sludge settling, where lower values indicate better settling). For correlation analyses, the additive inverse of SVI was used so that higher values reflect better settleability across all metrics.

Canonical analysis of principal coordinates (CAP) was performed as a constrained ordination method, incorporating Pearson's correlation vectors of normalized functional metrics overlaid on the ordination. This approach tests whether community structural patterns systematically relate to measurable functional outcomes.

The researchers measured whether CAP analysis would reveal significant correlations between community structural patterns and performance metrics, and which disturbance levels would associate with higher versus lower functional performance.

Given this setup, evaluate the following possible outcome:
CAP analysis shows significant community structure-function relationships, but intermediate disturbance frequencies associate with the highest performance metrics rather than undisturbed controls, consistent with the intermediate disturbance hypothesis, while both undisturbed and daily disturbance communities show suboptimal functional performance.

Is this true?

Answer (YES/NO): YES